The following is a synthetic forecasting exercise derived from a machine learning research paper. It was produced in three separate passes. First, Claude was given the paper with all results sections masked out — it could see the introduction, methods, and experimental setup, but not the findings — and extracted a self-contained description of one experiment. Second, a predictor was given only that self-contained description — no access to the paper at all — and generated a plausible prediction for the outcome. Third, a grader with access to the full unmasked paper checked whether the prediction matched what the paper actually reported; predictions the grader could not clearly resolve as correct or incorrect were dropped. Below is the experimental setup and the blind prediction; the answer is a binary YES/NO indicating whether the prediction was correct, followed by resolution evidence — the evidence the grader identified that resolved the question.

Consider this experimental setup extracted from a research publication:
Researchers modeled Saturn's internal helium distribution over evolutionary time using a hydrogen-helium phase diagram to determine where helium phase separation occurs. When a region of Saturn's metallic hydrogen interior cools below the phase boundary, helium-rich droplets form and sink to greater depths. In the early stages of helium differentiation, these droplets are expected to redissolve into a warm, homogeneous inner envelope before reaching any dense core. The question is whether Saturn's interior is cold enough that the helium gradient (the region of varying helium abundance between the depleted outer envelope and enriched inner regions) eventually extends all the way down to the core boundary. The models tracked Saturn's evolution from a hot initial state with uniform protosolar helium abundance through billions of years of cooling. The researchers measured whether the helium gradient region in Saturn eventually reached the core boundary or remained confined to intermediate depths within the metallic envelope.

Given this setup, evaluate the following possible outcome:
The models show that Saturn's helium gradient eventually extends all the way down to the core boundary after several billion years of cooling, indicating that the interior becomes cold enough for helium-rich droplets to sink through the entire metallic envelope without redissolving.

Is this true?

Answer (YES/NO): YES